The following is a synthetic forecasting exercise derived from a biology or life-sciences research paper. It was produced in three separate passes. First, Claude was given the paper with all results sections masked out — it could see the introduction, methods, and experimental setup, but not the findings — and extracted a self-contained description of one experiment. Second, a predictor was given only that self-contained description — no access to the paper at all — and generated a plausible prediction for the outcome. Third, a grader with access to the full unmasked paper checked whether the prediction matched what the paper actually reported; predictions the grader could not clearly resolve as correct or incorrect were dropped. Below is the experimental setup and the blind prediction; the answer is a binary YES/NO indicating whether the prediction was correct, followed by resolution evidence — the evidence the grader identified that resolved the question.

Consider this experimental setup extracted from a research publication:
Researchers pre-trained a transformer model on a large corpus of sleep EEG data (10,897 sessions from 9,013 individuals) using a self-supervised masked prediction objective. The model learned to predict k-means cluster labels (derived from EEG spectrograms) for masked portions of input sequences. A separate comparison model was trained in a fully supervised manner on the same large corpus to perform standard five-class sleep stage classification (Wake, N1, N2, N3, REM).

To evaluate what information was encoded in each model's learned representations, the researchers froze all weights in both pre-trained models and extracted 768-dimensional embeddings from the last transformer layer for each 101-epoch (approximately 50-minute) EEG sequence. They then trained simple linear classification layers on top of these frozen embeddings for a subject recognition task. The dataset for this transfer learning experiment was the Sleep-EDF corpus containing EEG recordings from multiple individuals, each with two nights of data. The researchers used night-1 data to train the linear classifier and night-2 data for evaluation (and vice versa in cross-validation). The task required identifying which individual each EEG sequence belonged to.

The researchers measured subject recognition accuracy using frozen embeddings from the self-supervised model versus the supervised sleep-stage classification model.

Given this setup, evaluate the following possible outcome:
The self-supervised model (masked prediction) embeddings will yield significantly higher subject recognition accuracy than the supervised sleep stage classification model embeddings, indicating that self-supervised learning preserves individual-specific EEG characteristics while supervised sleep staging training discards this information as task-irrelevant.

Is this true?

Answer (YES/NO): YES